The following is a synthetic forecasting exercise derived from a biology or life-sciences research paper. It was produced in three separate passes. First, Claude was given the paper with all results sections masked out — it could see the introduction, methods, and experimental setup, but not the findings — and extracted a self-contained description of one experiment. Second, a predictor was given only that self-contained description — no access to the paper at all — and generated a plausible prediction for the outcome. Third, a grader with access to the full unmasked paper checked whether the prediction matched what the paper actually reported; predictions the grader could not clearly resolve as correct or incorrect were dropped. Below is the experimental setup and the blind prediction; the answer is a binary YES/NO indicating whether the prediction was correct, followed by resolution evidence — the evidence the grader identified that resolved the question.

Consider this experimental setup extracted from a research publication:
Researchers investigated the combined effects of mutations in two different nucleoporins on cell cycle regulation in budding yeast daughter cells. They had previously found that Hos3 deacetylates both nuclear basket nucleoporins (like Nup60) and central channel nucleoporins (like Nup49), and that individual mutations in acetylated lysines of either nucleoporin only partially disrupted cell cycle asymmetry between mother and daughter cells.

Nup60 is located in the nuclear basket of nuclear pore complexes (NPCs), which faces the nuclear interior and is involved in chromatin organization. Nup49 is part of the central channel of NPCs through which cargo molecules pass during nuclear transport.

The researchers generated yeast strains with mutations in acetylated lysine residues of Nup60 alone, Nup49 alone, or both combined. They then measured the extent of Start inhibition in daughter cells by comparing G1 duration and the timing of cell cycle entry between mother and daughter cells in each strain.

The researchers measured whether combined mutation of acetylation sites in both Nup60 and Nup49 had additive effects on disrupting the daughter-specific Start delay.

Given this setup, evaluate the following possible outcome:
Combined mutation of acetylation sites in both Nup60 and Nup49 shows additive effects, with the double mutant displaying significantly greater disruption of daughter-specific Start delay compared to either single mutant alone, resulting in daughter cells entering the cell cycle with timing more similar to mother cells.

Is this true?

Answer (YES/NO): YES